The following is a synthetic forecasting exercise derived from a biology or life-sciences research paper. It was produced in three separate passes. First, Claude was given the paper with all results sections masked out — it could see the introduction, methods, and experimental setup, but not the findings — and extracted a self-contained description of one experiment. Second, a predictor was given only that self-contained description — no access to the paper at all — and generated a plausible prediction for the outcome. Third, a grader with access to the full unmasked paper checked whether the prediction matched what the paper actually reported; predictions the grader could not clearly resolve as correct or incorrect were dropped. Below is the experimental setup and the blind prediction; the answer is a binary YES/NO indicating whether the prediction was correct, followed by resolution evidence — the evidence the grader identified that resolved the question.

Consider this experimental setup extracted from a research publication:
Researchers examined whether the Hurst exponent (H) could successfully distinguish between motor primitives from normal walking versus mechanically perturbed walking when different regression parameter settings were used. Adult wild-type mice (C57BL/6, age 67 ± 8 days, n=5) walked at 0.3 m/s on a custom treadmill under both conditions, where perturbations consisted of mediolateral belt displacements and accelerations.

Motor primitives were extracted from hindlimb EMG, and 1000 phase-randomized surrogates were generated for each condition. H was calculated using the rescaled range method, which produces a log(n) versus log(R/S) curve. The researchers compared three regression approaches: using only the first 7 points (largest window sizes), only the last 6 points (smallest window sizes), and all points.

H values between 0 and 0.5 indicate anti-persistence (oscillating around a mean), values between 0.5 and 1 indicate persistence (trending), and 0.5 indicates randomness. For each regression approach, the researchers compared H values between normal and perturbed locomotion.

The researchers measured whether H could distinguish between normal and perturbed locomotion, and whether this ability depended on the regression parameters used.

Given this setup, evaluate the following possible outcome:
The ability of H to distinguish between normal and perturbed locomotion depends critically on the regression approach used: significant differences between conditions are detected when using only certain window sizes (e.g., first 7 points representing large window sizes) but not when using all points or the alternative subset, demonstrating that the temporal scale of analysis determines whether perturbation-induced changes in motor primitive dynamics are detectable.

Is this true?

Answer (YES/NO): NO